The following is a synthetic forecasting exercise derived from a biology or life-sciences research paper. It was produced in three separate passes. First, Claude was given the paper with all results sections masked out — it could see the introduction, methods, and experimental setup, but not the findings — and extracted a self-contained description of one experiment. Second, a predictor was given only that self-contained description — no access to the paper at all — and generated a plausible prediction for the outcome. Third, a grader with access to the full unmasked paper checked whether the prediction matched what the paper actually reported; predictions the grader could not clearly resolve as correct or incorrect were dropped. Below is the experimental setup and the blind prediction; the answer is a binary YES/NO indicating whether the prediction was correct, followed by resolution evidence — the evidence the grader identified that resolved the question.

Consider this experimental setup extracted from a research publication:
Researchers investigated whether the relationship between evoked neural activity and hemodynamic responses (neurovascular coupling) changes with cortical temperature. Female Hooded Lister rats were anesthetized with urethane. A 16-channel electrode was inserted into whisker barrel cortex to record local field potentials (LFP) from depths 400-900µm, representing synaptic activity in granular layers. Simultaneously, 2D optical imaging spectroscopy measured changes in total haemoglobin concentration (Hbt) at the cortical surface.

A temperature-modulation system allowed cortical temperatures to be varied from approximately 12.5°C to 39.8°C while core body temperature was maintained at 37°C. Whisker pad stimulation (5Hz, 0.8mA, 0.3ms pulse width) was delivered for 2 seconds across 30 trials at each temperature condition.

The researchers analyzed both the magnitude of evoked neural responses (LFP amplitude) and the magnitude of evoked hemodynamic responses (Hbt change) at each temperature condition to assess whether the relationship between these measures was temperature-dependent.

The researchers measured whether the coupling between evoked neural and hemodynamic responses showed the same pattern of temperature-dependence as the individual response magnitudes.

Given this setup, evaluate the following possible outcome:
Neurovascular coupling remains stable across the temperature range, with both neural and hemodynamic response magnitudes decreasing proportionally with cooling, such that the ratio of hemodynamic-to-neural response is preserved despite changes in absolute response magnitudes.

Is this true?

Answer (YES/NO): NO